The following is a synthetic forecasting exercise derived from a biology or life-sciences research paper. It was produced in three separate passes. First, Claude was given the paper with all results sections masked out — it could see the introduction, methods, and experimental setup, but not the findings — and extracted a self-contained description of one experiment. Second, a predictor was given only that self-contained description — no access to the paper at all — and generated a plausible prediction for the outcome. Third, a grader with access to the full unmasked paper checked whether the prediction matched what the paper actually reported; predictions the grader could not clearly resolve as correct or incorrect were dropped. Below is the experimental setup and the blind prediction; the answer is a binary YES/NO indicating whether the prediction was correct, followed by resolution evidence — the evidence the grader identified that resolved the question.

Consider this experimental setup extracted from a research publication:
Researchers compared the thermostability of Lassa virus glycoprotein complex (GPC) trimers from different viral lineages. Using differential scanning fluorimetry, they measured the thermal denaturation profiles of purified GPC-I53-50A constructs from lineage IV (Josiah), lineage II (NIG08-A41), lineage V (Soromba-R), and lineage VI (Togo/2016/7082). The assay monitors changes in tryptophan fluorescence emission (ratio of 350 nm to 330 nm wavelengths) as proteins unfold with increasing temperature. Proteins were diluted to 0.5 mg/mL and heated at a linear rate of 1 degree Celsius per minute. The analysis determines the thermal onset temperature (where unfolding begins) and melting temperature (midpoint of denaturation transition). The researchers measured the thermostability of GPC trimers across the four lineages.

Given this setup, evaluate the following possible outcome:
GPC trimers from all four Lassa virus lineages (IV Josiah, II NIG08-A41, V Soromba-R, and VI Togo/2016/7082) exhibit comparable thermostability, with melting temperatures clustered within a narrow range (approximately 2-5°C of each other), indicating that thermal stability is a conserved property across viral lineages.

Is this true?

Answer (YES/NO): YES